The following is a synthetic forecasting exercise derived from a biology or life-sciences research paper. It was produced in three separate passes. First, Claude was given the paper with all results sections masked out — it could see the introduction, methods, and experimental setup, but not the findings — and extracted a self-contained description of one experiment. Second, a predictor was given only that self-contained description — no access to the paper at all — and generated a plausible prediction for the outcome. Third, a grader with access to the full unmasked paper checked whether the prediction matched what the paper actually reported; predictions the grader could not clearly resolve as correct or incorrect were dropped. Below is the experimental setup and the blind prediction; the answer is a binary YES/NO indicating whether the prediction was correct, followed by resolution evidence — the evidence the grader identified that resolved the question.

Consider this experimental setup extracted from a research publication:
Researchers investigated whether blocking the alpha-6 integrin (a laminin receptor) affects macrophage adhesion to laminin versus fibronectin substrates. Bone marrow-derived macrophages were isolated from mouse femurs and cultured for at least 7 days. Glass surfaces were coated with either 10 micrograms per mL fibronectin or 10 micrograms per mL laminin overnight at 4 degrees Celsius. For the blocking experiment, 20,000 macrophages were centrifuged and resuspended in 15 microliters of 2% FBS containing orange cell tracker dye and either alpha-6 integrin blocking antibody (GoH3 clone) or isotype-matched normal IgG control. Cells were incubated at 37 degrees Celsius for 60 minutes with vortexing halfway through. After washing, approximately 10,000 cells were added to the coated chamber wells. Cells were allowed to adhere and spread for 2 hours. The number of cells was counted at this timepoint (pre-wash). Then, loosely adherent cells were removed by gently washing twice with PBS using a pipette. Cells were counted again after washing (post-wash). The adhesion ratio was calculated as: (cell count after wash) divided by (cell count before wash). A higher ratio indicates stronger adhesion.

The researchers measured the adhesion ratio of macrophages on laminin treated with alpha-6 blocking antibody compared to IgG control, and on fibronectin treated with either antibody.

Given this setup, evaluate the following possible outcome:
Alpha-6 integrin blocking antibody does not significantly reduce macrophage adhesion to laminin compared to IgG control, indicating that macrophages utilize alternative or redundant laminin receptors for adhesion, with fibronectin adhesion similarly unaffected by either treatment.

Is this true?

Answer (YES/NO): NO